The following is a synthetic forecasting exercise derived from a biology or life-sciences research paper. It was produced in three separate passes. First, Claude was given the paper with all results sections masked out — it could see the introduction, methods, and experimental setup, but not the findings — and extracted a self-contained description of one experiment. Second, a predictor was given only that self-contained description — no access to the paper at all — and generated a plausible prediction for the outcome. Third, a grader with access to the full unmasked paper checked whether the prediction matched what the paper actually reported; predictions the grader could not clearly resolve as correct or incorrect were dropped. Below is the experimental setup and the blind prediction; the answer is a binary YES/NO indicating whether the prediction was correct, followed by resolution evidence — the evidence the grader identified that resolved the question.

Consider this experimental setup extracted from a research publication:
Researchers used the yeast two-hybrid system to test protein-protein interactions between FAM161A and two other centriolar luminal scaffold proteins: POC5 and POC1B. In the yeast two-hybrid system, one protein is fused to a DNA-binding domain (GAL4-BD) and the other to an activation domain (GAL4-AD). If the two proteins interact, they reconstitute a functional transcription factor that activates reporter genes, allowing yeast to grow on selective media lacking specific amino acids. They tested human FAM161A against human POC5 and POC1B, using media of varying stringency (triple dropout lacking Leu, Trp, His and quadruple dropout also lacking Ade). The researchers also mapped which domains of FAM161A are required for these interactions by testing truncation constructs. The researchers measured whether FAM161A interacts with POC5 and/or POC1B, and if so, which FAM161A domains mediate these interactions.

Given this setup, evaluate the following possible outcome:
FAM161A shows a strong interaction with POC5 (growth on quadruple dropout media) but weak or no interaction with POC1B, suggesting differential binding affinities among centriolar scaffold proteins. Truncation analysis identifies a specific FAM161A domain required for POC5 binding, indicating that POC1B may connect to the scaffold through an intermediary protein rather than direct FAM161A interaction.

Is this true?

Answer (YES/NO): NO